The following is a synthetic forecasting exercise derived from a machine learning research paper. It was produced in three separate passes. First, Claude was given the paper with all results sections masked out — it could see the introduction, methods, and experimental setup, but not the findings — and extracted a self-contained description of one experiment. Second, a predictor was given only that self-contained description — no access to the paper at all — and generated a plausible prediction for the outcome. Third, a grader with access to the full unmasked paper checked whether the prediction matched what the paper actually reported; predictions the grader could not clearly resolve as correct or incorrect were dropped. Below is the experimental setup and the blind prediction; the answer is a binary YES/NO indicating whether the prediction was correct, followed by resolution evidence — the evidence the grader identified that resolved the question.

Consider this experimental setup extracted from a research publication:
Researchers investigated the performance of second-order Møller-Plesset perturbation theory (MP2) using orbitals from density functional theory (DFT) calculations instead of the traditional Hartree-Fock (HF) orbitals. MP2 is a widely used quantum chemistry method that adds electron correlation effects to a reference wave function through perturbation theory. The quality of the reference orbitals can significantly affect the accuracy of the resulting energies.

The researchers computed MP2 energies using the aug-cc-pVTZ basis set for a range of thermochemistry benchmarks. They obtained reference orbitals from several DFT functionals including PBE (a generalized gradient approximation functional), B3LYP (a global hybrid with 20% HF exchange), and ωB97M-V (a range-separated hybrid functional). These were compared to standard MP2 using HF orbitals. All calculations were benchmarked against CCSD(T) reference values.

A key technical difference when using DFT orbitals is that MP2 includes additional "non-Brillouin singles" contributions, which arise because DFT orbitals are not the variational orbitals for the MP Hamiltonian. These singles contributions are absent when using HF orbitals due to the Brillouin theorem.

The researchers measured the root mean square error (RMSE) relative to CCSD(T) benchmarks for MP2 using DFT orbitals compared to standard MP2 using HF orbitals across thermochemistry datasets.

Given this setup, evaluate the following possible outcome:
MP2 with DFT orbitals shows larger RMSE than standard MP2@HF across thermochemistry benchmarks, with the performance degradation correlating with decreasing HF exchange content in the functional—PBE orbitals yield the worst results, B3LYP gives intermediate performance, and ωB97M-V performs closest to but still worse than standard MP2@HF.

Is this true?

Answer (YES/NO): NO